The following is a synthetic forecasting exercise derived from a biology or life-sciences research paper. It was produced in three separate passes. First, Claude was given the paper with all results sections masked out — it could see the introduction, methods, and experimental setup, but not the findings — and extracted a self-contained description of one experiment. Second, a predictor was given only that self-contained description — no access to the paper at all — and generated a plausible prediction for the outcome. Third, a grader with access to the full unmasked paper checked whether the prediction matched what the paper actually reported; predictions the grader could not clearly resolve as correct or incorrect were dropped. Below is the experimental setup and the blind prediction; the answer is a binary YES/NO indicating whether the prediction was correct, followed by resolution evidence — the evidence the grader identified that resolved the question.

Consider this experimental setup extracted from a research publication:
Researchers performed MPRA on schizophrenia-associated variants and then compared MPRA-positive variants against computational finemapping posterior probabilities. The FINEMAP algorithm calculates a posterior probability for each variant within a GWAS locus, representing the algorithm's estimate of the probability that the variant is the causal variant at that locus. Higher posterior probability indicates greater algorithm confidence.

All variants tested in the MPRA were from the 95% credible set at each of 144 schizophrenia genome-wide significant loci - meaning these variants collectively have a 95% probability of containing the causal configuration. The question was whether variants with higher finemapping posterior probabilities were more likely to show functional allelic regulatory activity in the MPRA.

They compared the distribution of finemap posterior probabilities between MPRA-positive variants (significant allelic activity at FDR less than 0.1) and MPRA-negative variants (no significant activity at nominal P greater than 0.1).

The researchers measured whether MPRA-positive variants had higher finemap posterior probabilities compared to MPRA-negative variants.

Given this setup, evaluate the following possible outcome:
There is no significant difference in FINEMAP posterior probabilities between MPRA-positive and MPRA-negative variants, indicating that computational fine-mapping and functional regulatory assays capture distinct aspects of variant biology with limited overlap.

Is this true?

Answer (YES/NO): YES